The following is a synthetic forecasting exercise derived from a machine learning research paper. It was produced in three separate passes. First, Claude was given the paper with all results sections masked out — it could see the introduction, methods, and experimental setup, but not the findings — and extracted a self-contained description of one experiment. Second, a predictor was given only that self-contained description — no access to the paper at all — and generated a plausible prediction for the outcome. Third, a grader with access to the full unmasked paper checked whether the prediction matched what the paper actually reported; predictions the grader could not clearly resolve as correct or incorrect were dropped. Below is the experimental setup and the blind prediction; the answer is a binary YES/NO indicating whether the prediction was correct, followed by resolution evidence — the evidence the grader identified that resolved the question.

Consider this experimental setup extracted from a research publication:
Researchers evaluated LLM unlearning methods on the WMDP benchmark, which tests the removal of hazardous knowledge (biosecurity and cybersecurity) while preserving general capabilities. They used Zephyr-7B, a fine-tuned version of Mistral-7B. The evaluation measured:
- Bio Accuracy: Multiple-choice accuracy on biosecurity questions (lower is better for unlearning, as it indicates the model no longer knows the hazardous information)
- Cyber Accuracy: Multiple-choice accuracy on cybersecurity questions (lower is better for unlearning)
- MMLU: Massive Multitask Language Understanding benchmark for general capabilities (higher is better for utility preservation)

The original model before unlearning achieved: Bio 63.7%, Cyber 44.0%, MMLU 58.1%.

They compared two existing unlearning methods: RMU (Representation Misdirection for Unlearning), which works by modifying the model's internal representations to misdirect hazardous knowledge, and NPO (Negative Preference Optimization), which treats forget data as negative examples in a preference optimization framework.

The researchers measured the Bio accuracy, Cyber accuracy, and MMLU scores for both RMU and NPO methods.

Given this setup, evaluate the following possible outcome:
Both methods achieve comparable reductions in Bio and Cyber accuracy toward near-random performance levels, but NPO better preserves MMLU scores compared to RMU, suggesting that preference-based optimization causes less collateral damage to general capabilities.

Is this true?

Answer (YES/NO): NO